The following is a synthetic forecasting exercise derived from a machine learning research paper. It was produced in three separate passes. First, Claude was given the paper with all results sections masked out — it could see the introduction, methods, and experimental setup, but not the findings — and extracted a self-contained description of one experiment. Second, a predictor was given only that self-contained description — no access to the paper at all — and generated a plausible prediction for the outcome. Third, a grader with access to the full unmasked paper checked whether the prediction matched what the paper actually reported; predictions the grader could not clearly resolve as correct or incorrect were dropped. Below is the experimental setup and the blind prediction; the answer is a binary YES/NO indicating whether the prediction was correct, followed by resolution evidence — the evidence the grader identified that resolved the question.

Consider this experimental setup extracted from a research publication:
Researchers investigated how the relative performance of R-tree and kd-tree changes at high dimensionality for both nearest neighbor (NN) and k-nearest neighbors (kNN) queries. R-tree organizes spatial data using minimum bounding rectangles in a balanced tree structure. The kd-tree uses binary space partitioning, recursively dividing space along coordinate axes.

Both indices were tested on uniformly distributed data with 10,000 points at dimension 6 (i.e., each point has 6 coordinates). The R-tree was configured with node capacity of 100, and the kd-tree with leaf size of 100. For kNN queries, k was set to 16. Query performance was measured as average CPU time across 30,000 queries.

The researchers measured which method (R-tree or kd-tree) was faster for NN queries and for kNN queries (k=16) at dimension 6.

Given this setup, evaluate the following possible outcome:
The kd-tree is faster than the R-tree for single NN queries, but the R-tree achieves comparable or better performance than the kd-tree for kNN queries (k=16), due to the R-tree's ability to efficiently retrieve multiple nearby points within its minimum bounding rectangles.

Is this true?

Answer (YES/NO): NO